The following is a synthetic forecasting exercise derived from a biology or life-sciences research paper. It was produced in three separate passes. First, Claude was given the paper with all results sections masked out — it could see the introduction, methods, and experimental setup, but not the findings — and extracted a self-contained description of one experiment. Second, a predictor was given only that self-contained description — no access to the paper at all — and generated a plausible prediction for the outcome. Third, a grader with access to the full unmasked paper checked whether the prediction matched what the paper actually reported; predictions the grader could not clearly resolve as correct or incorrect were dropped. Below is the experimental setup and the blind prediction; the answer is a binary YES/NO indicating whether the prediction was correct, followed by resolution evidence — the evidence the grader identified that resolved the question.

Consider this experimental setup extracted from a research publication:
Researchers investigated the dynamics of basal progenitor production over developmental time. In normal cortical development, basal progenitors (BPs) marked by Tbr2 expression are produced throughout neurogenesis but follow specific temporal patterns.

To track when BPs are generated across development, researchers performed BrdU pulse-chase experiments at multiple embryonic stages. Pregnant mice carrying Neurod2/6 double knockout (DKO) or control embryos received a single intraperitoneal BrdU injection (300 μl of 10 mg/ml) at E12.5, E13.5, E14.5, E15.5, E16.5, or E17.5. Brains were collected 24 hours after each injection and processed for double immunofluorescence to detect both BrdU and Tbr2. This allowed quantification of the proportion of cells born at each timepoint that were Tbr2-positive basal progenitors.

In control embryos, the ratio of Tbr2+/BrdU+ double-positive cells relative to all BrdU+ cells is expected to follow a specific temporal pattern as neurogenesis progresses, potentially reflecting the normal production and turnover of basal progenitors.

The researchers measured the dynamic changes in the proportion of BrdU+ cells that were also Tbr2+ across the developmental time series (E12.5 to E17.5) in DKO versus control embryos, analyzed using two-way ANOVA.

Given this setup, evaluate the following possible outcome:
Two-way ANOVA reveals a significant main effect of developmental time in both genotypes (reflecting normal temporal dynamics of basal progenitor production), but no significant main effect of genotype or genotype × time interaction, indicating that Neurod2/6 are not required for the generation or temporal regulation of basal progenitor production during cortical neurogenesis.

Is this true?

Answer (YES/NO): NO